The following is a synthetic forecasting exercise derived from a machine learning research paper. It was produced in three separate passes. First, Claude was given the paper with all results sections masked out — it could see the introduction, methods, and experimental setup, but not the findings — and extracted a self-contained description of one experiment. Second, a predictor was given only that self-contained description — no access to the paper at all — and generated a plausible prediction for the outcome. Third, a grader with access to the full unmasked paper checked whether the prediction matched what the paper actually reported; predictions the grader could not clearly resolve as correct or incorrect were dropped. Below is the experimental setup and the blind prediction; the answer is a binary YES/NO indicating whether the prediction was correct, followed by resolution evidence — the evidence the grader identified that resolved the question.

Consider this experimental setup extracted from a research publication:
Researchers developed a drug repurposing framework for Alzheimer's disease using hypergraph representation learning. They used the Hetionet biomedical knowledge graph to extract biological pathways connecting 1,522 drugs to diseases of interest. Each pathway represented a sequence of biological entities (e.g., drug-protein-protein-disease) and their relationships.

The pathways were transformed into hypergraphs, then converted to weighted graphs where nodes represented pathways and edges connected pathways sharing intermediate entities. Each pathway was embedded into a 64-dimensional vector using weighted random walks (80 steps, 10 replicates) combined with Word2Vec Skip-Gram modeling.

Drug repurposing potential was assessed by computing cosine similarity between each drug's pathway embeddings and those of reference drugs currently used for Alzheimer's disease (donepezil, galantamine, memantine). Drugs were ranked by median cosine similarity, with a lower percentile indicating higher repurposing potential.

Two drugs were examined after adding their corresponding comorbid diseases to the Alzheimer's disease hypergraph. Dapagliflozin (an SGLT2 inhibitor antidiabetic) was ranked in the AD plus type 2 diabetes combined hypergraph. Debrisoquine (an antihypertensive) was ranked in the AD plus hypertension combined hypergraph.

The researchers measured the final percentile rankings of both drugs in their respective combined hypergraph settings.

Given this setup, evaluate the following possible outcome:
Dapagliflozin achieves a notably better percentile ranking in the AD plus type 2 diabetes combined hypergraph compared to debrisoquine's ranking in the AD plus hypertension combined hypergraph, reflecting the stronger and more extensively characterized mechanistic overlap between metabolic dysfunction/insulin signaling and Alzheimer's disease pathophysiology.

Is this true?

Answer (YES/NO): YES